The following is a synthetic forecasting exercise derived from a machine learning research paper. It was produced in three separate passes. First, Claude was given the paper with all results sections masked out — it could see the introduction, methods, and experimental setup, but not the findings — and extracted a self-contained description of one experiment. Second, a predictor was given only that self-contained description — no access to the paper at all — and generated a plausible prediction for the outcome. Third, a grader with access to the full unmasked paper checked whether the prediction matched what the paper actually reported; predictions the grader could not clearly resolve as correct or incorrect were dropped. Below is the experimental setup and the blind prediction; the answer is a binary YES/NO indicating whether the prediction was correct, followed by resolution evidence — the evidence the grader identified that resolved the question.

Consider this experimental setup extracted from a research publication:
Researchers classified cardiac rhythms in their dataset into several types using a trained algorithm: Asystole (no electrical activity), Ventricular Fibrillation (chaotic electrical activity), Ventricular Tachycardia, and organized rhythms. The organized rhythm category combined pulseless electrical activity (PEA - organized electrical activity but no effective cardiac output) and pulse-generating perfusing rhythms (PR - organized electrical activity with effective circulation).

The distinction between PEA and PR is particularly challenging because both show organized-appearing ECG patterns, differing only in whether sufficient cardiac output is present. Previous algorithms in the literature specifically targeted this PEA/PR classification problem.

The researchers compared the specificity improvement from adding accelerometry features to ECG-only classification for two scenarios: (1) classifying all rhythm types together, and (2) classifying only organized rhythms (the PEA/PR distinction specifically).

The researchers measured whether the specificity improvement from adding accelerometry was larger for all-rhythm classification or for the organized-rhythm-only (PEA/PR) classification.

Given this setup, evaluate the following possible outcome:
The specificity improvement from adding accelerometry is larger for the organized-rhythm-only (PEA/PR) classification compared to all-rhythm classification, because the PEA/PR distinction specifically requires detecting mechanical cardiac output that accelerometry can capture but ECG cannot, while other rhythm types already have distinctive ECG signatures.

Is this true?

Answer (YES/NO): YES